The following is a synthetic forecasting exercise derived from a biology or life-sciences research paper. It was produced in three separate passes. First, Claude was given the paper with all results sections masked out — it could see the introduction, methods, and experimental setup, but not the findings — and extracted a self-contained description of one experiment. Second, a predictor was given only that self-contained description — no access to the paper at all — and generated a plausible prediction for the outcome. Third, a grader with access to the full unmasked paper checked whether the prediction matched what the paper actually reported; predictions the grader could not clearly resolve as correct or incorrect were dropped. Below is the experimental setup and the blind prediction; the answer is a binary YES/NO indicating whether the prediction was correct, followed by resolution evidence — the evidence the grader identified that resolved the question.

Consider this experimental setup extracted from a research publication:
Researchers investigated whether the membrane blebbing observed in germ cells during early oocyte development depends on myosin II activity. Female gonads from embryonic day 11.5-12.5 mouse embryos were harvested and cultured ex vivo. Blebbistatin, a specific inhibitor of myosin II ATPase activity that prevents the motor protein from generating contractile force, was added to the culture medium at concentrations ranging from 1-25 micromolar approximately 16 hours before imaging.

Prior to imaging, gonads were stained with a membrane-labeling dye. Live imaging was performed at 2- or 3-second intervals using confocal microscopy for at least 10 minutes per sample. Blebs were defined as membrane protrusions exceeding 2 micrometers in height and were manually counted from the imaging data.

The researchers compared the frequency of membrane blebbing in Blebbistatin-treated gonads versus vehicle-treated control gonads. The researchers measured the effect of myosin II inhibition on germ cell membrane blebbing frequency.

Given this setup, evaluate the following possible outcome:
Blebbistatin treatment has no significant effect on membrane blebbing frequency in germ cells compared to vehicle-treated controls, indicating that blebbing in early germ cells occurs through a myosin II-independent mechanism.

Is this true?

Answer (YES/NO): NO